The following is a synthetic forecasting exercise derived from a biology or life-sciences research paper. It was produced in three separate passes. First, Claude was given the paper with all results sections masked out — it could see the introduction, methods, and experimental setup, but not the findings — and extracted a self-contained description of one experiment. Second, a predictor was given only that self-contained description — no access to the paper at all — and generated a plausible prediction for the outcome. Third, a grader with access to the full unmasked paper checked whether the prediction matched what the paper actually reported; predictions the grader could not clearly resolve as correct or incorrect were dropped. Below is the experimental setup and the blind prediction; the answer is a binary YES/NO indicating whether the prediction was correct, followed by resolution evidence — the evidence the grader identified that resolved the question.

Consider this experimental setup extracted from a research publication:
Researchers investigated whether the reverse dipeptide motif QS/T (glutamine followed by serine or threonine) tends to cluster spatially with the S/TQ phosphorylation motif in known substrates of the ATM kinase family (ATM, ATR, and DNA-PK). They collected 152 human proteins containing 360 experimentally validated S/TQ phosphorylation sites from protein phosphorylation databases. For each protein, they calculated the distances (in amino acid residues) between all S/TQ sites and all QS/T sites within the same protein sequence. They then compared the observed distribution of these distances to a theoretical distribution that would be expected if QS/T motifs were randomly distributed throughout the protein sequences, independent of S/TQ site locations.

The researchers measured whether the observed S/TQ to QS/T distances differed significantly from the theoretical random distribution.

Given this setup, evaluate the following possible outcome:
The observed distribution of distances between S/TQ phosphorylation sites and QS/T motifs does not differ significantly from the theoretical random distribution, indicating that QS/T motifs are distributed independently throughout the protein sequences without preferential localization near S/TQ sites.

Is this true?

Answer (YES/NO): NO